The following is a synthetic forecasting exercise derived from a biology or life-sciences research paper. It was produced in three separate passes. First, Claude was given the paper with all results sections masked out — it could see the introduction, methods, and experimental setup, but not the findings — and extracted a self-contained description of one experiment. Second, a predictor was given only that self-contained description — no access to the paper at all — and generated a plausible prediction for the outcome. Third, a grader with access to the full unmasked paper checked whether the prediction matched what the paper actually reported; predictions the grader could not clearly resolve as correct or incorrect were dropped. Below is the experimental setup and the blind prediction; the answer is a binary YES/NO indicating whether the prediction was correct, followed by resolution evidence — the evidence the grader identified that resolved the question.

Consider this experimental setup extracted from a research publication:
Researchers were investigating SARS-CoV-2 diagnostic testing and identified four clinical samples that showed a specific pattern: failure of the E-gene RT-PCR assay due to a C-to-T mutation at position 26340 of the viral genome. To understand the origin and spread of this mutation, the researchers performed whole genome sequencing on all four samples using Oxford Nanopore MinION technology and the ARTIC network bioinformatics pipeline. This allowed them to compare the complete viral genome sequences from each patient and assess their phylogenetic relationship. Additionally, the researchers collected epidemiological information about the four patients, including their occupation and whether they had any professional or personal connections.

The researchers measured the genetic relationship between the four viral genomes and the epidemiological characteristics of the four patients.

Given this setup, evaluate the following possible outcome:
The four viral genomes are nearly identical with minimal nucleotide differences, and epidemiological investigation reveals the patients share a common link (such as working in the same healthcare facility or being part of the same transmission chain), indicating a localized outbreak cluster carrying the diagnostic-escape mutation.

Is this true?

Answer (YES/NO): YES